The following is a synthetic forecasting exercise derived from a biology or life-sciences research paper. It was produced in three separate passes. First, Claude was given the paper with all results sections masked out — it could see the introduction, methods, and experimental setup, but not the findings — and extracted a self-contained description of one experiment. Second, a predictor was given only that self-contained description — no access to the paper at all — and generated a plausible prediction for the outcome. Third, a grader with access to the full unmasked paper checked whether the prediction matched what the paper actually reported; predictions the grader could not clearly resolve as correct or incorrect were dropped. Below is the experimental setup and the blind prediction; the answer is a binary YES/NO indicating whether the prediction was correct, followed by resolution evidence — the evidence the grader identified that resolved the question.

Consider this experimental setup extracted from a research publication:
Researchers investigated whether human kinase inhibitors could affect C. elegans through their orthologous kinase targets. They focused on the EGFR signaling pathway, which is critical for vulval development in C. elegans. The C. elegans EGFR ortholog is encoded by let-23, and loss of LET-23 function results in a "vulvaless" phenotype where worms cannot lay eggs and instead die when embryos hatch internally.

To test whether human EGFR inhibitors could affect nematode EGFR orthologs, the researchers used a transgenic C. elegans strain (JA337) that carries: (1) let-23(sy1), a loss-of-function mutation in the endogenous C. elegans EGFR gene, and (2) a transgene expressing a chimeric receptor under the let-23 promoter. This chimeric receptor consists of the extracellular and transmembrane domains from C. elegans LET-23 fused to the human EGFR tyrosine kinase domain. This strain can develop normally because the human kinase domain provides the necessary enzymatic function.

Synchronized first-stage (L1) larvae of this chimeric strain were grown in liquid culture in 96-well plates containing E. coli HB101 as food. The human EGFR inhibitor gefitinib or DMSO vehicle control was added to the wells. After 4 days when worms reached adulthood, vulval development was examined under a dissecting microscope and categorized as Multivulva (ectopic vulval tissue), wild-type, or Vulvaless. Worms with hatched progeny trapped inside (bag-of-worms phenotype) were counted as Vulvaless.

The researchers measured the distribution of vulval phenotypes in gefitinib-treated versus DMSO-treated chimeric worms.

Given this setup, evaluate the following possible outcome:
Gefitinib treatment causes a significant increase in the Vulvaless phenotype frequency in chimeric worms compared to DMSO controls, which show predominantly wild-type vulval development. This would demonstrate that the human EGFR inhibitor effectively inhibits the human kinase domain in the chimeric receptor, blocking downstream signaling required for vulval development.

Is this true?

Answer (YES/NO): YES